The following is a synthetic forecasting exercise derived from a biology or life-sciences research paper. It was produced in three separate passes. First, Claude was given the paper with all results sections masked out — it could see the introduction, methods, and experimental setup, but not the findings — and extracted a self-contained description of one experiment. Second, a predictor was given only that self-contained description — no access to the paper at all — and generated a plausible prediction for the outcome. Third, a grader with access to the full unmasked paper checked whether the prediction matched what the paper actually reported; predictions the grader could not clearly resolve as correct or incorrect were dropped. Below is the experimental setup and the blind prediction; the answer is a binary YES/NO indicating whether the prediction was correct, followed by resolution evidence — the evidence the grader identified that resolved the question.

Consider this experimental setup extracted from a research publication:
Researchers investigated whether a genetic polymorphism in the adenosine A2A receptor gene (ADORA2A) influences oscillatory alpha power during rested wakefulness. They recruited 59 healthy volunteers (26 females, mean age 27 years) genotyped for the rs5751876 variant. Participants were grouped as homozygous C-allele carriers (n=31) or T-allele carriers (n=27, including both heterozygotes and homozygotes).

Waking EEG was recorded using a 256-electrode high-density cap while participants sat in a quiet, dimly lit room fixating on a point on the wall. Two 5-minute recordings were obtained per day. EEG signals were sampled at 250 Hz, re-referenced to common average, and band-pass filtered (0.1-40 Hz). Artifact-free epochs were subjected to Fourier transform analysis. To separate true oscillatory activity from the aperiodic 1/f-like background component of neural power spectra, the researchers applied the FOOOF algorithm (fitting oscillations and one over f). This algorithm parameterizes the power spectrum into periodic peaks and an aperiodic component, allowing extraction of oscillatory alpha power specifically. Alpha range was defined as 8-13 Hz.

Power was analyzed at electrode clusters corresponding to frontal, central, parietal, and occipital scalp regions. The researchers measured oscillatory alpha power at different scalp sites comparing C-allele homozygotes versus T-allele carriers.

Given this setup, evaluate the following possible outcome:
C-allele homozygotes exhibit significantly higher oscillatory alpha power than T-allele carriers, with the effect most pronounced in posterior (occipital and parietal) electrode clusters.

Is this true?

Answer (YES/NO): NO